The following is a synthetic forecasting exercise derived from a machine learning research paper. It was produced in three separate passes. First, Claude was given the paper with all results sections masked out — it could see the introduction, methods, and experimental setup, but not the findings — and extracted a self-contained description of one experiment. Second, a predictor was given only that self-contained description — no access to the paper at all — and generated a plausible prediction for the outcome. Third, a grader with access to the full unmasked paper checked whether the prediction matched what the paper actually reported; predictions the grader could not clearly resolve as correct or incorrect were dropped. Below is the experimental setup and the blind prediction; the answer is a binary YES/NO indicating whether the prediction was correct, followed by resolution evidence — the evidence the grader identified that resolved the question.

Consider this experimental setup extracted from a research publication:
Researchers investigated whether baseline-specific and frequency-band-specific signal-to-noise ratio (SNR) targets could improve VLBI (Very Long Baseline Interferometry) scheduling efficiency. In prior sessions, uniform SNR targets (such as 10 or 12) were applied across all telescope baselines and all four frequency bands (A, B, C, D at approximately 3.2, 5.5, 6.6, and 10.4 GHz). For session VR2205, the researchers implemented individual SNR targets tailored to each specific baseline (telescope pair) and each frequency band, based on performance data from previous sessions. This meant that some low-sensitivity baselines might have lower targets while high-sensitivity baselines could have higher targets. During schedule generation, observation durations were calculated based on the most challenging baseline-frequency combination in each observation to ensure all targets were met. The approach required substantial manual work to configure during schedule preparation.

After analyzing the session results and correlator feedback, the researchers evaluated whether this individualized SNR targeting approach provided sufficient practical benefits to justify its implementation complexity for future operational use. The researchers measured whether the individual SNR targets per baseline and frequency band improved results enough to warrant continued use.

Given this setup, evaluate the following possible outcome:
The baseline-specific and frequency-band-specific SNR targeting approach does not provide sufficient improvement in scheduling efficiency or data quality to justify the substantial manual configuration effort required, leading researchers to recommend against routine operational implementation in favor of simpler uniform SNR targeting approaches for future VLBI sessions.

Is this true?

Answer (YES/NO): YES